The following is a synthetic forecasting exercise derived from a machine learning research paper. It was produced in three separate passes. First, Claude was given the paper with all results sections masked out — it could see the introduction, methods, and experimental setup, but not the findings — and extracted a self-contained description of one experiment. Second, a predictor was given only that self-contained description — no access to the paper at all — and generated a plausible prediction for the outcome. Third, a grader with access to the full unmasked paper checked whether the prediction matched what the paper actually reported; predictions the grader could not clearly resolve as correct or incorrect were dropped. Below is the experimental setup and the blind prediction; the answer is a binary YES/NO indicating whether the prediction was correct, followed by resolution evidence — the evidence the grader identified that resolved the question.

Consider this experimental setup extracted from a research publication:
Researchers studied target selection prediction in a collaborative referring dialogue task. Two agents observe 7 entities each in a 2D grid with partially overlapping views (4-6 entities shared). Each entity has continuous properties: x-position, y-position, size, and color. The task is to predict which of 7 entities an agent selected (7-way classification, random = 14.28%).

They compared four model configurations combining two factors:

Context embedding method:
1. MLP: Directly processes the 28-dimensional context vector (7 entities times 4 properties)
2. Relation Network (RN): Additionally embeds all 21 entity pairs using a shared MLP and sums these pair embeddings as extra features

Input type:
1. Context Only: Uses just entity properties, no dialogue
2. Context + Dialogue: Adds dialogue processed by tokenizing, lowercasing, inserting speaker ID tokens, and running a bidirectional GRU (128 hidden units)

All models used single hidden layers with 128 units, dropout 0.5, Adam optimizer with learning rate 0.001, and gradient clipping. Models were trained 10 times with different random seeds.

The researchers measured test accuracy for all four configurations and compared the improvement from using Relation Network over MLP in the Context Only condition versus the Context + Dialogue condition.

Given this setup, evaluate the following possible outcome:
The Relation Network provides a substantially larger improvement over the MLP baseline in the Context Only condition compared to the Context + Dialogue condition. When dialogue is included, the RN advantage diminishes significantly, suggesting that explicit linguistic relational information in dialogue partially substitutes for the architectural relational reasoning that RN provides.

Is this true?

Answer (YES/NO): NO